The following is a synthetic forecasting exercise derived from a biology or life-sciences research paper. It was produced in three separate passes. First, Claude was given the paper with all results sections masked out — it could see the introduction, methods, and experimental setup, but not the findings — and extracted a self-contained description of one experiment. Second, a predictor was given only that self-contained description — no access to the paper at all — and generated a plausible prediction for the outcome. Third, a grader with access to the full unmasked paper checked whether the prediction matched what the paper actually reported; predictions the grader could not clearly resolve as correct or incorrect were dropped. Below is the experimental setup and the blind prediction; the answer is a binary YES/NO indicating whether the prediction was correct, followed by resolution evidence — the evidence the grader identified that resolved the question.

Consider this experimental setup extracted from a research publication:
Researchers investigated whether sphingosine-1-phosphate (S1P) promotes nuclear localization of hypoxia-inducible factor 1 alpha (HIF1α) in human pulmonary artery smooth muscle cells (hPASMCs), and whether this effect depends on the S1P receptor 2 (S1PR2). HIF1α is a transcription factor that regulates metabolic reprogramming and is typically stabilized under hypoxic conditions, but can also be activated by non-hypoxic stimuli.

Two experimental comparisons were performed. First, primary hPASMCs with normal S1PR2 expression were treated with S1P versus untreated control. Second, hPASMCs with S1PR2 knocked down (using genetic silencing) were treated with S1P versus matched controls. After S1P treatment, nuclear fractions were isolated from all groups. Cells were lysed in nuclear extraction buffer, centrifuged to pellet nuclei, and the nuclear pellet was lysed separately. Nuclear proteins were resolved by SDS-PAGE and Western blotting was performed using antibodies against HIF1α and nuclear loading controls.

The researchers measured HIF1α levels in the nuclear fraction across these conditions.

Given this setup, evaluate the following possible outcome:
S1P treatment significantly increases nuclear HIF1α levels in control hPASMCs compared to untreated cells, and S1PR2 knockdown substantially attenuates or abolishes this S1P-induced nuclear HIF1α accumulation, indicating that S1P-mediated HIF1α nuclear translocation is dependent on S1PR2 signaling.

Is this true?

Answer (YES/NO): YES